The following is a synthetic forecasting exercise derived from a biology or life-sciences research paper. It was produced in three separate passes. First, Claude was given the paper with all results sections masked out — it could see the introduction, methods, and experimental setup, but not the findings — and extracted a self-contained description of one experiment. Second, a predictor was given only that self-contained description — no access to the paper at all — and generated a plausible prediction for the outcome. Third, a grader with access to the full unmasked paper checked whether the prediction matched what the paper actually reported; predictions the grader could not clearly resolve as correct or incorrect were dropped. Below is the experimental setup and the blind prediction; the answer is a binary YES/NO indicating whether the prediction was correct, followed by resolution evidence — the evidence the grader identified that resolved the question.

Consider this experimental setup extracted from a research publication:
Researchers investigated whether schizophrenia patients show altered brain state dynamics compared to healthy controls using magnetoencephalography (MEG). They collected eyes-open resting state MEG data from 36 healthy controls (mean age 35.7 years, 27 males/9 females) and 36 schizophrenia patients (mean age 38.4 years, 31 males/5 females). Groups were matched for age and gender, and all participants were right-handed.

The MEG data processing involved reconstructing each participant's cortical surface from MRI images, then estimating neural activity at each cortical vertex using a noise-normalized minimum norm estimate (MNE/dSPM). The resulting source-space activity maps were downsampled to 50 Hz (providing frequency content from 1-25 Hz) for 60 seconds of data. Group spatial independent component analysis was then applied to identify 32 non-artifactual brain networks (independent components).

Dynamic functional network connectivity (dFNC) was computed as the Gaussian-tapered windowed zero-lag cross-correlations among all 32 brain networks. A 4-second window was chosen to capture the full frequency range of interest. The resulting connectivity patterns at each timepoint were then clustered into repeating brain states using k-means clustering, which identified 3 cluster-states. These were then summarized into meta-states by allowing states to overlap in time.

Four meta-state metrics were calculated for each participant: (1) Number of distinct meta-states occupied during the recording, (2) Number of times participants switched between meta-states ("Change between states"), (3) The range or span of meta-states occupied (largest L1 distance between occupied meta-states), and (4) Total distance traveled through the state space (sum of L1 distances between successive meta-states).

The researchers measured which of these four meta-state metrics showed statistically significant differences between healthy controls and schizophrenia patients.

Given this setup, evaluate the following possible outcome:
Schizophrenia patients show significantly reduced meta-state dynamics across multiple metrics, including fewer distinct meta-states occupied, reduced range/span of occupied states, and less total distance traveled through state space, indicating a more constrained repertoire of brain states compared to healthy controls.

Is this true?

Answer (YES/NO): NO